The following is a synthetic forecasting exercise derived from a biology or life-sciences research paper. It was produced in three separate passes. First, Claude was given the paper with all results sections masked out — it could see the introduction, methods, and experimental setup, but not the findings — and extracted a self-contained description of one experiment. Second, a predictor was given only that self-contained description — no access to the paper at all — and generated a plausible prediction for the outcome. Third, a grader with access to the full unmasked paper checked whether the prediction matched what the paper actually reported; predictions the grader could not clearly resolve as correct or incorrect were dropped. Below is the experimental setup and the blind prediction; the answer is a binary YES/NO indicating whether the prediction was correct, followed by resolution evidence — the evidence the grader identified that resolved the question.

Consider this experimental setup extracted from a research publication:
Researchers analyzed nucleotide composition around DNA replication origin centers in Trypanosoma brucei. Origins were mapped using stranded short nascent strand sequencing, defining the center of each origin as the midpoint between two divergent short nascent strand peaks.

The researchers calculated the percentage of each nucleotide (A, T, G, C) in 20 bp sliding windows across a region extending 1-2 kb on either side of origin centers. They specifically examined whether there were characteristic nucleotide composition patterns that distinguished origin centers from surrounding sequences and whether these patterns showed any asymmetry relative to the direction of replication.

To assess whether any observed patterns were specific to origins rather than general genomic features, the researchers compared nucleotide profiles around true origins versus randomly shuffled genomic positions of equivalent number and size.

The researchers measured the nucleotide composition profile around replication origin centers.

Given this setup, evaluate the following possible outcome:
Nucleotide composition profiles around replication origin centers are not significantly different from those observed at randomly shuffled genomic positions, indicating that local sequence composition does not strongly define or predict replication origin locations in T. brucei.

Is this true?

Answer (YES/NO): NO